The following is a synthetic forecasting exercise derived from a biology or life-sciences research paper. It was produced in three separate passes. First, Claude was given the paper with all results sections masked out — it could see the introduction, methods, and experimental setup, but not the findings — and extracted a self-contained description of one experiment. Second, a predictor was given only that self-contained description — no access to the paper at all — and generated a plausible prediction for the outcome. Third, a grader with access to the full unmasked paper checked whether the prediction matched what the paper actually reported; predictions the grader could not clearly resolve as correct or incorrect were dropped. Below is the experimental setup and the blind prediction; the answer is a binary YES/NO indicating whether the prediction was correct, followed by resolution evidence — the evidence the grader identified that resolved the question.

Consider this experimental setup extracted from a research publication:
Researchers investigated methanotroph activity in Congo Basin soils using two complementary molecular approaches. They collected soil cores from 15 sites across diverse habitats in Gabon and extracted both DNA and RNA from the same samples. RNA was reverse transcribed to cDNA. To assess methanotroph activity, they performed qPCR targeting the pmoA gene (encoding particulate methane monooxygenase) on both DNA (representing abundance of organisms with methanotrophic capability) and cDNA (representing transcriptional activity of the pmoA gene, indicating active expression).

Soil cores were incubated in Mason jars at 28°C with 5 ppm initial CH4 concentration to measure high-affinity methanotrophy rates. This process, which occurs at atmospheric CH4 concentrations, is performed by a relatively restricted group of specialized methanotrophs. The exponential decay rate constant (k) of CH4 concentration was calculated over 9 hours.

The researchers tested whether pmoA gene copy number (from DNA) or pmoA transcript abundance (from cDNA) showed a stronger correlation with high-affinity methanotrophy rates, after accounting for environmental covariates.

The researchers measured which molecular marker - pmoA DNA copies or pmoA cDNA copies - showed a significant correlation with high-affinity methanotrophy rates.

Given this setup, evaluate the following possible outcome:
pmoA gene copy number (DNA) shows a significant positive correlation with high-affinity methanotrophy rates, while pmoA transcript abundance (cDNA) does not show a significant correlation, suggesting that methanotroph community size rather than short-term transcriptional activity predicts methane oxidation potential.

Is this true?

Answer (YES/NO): NO